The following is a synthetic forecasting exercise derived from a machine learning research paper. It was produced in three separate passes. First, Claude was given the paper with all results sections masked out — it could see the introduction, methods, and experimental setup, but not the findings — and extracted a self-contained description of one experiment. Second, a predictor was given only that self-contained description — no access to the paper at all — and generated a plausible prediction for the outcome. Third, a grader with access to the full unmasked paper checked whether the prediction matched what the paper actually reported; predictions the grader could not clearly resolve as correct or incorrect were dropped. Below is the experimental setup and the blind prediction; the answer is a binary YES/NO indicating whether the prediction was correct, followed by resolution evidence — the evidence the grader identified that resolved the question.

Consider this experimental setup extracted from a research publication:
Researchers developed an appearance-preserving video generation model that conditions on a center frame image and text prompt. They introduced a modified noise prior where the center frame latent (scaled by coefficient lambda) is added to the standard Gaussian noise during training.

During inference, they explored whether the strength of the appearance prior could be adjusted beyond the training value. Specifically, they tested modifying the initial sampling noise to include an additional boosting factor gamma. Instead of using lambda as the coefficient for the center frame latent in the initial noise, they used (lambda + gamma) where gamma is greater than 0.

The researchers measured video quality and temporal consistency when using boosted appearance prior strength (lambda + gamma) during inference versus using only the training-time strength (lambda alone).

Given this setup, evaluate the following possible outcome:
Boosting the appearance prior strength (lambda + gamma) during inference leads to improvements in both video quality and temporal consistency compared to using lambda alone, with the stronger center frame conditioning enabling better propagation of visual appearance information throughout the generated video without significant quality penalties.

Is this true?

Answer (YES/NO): YES